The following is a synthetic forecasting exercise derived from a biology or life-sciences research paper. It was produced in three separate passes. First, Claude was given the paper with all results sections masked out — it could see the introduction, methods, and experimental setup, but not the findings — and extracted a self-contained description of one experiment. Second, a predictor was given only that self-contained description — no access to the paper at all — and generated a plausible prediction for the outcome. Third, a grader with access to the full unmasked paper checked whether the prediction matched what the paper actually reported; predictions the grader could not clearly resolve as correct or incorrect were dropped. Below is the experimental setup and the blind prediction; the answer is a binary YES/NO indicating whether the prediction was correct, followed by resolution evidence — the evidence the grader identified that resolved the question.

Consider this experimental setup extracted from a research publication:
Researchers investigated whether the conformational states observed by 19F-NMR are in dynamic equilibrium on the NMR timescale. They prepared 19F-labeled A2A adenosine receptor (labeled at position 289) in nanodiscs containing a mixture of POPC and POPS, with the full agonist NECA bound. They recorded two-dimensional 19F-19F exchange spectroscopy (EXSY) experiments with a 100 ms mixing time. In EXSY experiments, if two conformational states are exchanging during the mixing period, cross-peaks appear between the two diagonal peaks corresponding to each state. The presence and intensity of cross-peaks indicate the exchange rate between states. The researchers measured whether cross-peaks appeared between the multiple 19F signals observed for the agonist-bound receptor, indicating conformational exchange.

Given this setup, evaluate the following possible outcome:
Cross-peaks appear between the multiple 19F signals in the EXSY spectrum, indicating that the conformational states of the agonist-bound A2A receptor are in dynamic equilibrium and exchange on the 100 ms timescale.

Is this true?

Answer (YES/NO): NO